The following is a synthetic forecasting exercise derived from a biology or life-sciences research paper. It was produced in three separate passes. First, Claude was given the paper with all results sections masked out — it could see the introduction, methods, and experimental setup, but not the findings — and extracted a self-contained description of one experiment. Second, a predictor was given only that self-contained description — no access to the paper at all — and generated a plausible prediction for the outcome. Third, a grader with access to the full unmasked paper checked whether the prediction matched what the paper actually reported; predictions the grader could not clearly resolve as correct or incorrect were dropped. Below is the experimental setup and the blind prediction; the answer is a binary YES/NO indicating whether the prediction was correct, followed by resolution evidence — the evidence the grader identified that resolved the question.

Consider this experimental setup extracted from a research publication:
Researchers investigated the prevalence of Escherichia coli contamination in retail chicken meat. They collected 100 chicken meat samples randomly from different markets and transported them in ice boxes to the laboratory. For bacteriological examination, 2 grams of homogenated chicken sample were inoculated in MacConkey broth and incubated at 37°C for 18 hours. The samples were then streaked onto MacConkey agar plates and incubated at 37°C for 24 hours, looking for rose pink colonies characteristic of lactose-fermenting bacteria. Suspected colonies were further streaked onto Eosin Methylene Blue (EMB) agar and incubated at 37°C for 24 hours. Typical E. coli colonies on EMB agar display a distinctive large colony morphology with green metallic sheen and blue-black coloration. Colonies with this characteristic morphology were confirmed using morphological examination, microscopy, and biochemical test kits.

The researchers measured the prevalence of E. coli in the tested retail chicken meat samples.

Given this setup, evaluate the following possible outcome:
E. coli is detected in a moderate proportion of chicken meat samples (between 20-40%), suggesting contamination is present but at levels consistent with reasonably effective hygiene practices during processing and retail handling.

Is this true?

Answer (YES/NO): YES